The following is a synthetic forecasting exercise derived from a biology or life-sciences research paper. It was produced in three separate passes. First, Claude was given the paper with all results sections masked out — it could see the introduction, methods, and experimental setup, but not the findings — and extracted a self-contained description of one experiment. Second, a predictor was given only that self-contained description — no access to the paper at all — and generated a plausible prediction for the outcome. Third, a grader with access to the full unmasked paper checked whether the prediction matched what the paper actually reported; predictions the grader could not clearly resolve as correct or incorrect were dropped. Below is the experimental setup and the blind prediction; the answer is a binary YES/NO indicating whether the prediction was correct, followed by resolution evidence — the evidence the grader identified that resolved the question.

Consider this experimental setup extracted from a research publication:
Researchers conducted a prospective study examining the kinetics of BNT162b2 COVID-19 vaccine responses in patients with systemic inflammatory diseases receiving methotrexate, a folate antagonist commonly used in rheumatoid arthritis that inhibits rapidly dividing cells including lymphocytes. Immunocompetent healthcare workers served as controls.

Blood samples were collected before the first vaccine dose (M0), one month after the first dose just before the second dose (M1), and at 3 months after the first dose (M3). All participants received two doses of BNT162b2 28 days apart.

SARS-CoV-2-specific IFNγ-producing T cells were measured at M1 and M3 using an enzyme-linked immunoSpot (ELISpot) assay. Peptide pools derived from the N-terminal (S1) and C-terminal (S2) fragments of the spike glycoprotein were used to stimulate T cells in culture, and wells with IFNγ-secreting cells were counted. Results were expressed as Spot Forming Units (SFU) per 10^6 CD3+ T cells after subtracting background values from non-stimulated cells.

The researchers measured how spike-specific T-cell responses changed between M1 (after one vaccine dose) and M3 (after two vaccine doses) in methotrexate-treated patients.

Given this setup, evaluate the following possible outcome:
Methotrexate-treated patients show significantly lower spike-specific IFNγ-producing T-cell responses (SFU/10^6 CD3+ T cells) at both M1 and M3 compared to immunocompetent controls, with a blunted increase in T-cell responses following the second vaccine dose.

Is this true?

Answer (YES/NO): YES